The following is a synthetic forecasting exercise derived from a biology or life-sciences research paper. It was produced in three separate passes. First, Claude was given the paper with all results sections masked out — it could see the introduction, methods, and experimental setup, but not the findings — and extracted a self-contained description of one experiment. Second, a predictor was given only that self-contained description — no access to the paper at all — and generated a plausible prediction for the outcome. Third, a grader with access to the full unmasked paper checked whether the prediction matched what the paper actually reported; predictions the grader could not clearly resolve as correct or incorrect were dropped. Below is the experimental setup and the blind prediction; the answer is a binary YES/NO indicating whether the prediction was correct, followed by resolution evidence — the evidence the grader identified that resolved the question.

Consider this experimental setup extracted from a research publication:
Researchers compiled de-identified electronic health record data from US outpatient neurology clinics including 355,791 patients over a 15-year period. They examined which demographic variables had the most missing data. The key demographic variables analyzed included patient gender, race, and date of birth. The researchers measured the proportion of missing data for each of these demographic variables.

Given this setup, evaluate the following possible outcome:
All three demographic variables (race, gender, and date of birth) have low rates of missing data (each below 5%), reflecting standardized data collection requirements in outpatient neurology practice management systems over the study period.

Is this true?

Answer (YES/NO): NO